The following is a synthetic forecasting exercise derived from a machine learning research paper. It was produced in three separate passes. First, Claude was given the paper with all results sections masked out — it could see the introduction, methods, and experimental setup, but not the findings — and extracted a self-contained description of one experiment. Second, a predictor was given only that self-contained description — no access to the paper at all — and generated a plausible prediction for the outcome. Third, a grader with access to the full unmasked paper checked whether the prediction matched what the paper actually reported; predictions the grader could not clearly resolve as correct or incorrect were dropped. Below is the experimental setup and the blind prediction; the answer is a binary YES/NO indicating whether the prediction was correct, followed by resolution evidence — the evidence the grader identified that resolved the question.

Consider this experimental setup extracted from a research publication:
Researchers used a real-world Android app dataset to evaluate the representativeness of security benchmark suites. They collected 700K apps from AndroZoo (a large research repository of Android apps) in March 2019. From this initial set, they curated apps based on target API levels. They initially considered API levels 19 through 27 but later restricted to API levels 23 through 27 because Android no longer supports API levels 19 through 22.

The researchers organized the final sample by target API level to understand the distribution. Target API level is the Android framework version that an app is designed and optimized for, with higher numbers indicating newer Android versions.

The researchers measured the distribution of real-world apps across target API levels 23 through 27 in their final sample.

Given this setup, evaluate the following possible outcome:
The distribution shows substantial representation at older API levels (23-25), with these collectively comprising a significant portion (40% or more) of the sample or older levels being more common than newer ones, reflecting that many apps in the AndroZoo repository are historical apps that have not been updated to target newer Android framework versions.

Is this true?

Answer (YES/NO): YES